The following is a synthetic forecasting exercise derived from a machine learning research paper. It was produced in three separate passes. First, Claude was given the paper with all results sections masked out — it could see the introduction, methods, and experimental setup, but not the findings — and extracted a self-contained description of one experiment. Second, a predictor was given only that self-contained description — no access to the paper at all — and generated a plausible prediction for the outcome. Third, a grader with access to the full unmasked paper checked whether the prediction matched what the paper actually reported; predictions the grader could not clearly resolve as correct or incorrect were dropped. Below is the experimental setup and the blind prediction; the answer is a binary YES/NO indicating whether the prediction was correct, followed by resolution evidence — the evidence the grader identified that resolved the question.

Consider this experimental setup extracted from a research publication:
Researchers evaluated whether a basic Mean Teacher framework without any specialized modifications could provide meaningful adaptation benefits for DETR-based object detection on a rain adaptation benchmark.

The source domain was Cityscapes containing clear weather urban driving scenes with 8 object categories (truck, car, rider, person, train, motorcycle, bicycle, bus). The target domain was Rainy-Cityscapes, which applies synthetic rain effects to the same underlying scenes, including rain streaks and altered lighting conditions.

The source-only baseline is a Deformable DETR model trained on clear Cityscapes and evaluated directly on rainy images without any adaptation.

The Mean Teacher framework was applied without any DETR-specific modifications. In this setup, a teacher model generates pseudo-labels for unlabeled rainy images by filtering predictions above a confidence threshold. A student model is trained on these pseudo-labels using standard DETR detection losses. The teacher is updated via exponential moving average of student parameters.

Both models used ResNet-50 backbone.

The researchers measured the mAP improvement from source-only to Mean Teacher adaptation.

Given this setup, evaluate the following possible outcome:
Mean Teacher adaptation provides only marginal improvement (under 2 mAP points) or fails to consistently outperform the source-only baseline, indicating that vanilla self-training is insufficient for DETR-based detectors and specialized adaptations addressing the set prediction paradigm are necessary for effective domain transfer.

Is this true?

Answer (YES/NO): YES